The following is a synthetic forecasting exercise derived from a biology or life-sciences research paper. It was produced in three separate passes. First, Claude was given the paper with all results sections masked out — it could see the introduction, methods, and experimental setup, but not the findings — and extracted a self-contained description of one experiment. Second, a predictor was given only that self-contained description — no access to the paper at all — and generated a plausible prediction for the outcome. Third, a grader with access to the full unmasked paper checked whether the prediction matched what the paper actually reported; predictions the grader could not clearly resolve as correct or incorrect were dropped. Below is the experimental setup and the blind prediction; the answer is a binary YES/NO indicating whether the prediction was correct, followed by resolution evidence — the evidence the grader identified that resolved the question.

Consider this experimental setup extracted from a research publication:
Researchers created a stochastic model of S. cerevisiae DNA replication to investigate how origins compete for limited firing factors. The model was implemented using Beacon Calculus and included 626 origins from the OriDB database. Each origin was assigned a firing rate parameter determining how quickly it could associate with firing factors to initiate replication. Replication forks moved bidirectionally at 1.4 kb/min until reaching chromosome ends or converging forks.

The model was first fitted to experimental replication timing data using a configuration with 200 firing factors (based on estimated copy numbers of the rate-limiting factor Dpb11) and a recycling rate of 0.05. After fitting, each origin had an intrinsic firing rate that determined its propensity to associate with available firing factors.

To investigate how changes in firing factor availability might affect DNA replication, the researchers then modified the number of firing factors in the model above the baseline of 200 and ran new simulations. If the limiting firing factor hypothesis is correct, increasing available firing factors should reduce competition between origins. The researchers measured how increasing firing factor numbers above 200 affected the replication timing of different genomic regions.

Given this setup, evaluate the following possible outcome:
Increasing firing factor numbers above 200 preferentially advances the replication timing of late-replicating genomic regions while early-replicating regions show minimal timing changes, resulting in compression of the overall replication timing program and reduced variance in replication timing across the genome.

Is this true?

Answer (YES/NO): NO